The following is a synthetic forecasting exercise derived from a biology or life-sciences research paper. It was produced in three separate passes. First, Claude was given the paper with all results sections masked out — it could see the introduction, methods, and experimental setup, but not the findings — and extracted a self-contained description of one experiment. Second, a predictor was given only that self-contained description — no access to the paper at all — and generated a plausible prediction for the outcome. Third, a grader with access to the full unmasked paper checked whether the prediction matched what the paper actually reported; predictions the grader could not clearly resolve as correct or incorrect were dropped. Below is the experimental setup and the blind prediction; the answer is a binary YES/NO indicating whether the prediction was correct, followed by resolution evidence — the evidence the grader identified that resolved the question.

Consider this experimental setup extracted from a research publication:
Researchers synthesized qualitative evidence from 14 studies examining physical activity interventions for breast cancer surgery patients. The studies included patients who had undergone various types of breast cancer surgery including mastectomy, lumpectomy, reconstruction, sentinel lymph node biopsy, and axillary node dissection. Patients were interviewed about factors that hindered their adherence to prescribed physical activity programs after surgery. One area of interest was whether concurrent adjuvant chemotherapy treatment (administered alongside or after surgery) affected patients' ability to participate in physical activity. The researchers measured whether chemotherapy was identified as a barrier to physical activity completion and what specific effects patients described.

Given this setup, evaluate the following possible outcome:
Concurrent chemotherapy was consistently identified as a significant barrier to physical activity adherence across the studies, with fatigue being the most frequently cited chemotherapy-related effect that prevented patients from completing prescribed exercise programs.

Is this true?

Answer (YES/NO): NO